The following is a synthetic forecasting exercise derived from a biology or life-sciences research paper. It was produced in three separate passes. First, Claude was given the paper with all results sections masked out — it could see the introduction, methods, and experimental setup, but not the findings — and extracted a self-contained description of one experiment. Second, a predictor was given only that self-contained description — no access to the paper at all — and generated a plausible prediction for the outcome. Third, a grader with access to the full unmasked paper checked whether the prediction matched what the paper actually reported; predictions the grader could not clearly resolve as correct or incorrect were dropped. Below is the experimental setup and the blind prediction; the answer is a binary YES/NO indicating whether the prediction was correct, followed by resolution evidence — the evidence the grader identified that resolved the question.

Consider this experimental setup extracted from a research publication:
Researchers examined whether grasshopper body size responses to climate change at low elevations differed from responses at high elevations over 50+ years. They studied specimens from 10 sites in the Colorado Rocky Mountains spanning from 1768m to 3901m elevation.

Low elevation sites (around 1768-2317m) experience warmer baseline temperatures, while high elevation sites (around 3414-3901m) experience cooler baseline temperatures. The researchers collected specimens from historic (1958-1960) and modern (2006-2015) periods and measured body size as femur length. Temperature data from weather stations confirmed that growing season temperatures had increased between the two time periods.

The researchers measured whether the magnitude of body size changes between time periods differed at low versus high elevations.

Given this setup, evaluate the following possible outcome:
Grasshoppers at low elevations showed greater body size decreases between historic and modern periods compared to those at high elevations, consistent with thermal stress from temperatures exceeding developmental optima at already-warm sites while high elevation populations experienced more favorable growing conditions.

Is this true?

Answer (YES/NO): NO